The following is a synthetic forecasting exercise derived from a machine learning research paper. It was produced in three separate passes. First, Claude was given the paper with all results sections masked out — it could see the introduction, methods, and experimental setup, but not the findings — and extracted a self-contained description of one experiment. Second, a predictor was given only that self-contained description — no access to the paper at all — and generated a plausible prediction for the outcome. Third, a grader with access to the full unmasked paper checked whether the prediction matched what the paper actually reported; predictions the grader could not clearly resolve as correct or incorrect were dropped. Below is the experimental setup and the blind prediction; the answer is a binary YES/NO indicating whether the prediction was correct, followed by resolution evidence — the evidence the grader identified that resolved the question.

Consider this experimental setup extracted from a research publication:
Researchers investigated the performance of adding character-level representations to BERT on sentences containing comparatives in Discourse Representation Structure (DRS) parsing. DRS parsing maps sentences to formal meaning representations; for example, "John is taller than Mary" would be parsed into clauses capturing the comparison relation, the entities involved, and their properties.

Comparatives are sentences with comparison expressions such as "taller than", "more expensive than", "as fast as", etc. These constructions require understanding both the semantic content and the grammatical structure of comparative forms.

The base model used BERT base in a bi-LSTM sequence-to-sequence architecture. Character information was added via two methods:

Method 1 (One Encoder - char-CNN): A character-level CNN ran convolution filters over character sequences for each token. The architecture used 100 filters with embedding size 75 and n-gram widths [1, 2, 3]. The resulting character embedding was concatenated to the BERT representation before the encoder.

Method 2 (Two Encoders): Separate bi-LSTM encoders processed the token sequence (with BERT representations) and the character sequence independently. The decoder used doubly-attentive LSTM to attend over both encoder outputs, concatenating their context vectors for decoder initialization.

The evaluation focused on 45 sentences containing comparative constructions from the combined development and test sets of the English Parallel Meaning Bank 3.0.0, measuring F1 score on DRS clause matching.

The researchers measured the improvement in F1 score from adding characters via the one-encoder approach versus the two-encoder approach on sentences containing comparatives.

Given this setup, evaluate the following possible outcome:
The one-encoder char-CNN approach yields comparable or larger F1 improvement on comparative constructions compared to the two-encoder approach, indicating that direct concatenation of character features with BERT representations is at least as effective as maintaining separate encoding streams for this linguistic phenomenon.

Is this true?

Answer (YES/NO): YES